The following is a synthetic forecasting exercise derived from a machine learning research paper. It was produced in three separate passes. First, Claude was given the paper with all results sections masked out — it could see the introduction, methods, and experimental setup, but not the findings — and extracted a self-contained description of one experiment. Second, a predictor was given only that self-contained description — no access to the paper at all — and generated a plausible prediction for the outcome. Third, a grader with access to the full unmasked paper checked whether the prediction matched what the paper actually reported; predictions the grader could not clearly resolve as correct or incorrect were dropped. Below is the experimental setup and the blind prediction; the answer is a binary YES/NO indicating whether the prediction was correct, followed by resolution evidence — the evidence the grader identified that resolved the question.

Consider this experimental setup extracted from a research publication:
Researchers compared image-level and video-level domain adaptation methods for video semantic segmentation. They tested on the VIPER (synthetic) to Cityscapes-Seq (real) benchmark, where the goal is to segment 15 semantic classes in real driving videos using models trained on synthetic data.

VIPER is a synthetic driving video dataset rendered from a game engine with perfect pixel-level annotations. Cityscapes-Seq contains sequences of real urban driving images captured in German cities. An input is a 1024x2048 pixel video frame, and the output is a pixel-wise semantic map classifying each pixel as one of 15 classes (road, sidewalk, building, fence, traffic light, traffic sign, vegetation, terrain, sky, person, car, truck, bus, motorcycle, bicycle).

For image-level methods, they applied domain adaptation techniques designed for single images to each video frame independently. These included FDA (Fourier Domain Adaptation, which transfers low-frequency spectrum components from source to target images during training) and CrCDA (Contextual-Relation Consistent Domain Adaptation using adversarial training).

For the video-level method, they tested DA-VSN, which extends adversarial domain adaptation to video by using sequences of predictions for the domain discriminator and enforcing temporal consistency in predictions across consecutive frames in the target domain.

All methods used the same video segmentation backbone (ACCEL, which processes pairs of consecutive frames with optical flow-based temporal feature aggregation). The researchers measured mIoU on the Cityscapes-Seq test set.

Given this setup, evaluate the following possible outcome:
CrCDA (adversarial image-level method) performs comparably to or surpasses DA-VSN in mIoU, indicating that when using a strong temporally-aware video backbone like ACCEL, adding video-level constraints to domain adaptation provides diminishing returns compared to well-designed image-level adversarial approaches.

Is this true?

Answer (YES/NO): NO